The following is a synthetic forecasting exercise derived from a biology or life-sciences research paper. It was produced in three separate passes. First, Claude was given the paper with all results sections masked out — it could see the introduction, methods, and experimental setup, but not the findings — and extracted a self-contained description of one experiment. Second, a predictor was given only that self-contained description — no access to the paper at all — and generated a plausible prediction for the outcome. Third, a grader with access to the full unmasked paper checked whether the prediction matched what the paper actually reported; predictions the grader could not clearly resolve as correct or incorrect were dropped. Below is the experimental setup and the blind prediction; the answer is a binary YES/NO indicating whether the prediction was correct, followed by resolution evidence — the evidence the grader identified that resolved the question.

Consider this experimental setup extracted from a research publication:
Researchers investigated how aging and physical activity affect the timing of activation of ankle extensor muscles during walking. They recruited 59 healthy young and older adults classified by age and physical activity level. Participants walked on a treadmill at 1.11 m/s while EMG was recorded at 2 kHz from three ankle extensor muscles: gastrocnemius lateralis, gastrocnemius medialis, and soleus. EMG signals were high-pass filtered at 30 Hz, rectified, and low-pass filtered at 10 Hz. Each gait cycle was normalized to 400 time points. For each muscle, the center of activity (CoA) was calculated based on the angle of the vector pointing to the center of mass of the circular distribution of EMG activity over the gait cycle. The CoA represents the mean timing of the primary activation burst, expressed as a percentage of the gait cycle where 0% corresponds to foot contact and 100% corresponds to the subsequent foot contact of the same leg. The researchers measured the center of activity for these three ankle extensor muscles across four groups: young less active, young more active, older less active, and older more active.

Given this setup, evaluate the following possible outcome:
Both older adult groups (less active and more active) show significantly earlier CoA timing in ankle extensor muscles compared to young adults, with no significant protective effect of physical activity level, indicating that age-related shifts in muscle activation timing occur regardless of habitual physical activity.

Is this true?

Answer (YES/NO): YES